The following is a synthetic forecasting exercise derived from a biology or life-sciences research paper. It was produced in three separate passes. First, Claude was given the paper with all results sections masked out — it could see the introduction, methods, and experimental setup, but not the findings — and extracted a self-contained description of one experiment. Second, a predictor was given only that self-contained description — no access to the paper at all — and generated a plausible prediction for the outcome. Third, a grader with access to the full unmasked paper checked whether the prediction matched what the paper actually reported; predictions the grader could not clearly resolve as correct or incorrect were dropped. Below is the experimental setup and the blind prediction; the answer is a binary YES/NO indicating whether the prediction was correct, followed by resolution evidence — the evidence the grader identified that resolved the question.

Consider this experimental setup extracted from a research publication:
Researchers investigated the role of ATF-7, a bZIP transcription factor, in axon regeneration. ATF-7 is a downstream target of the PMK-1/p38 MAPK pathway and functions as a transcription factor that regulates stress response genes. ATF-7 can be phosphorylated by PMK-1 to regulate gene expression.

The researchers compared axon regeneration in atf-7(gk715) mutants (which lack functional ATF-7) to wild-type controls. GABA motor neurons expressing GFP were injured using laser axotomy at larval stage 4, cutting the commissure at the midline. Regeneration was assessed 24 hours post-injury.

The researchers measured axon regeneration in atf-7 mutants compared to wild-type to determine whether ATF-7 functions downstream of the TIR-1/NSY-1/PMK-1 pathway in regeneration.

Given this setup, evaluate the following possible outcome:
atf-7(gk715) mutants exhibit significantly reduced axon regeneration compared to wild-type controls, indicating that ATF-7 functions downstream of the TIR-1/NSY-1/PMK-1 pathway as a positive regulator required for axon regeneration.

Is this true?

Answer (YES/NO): NO